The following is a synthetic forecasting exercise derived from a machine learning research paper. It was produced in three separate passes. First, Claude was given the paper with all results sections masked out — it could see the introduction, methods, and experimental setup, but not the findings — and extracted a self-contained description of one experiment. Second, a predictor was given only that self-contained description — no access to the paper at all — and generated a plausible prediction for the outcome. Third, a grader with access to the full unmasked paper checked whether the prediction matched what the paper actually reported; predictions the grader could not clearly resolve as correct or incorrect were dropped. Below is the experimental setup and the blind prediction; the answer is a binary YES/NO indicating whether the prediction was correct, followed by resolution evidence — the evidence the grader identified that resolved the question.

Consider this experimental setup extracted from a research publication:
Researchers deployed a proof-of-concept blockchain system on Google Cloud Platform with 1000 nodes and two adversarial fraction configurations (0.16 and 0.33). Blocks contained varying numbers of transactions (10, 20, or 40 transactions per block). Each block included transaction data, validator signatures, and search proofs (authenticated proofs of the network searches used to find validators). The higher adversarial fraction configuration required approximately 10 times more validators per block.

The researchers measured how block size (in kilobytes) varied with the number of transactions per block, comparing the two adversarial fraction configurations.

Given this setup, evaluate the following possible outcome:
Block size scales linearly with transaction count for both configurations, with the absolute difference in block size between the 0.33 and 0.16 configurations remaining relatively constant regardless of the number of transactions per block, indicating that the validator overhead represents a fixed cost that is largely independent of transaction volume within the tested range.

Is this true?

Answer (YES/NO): NO